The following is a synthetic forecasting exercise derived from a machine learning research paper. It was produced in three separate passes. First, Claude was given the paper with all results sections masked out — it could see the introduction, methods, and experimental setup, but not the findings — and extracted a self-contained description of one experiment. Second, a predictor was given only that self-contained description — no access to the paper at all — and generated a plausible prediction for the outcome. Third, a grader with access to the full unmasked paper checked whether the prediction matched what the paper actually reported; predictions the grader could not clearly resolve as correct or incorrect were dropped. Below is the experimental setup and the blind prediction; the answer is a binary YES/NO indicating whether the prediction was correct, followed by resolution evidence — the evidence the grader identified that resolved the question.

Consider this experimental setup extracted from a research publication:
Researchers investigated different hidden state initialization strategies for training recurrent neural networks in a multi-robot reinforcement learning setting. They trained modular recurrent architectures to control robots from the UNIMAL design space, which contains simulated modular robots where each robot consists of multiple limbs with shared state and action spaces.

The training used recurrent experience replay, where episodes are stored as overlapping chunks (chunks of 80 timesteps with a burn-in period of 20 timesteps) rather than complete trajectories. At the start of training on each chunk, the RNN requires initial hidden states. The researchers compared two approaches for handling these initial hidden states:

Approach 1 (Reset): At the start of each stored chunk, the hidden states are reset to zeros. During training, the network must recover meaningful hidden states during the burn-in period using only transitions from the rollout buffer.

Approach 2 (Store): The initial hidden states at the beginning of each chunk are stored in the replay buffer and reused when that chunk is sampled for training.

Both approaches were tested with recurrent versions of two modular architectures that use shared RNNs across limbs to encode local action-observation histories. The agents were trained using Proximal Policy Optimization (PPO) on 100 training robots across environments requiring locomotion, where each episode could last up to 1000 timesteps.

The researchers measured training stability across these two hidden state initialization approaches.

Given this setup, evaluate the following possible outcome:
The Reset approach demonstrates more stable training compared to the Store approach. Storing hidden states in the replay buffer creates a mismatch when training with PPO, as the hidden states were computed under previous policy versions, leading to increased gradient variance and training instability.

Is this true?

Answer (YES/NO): NO